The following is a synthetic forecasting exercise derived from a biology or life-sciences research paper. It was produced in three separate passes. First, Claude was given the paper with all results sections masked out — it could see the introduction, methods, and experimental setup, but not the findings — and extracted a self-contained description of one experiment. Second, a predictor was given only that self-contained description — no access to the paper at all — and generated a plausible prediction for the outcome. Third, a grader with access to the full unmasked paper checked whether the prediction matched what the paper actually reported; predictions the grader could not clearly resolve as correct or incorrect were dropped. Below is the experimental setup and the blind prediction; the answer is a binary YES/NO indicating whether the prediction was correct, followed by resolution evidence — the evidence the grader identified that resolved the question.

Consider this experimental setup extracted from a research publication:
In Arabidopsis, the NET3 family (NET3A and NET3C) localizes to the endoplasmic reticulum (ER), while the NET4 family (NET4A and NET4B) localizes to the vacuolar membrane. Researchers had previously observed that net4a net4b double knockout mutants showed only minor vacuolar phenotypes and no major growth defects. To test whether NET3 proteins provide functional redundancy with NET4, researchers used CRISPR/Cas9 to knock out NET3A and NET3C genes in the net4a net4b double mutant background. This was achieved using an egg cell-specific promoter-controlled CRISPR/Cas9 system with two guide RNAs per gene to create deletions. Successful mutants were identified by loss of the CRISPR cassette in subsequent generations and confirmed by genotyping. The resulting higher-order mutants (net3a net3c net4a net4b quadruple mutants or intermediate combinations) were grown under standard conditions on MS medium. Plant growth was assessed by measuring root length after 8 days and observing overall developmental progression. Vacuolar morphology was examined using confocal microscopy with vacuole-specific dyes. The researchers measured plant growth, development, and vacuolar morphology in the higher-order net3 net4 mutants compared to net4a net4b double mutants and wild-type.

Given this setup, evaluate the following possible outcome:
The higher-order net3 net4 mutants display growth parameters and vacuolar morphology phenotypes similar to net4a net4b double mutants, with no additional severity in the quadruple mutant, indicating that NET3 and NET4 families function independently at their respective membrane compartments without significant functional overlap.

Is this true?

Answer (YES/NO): NO